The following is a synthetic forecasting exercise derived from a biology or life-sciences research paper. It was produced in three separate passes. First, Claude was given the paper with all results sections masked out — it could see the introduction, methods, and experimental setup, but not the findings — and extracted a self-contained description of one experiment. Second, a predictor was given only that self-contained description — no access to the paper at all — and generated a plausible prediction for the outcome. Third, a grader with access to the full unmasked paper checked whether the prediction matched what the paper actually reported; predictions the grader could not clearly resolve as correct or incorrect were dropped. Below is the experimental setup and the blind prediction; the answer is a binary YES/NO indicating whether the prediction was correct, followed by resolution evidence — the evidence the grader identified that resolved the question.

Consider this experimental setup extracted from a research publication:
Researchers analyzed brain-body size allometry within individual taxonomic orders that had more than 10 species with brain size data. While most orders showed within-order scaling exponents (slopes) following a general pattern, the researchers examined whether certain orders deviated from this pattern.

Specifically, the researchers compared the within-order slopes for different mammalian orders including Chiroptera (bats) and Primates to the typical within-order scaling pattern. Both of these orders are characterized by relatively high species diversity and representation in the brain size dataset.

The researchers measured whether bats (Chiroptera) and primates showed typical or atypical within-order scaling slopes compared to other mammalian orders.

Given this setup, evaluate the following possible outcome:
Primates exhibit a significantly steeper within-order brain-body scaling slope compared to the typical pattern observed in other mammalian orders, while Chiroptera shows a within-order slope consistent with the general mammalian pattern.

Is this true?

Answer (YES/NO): NO